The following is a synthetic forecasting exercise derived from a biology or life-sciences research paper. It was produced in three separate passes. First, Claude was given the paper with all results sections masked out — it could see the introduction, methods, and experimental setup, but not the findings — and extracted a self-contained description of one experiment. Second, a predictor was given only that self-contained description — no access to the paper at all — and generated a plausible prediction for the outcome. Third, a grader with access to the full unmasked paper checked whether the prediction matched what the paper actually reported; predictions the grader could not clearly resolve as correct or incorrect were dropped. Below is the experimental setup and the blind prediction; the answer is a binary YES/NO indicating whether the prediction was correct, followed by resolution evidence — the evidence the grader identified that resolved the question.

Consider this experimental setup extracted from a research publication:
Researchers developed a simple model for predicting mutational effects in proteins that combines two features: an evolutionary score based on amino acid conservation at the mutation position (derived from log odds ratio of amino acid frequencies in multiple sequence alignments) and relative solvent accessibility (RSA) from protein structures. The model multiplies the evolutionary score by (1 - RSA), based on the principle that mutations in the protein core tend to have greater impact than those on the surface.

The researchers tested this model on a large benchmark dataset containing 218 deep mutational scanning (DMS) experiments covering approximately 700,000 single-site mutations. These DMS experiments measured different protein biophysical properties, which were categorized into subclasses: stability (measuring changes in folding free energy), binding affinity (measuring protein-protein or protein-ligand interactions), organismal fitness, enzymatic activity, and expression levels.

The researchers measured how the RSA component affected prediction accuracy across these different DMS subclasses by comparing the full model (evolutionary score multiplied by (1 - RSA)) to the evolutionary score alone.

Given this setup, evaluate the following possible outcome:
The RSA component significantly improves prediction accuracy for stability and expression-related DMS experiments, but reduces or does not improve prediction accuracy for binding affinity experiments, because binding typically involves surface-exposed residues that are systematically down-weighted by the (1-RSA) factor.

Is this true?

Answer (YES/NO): NO